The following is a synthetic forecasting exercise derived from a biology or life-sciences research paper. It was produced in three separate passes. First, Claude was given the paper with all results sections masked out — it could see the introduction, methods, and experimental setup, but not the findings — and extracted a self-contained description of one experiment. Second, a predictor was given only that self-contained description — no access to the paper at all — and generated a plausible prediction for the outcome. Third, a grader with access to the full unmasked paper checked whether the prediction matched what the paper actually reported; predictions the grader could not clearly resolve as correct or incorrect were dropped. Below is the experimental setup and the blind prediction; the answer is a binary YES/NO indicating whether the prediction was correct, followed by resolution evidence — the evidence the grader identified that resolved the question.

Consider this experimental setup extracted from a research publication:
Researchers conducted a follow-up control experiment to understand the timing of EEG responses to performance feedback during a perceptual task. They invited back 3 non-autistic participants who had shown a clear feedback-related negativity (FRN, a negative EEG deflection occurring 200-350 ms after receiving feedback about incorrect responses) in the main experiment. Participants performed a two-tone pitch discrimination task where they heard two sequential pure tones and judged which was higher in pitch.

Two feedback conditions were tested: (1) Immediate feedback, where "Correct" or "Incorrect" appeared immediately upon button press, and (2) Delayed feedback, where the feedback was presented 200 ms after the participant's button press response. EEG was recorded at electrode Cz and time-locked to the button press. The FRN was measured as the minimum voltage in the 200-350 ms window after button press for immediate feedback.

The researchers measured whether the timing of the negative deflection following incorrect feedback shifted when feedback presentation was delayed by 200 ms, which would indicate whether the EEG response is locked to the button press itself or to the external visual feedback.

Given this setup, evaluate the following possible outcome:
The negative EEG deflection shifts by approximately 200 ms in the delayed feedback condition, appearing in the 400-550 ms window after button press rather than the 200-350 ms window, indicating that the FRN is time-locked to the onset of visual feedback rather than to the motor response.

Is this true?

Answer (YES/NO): YES